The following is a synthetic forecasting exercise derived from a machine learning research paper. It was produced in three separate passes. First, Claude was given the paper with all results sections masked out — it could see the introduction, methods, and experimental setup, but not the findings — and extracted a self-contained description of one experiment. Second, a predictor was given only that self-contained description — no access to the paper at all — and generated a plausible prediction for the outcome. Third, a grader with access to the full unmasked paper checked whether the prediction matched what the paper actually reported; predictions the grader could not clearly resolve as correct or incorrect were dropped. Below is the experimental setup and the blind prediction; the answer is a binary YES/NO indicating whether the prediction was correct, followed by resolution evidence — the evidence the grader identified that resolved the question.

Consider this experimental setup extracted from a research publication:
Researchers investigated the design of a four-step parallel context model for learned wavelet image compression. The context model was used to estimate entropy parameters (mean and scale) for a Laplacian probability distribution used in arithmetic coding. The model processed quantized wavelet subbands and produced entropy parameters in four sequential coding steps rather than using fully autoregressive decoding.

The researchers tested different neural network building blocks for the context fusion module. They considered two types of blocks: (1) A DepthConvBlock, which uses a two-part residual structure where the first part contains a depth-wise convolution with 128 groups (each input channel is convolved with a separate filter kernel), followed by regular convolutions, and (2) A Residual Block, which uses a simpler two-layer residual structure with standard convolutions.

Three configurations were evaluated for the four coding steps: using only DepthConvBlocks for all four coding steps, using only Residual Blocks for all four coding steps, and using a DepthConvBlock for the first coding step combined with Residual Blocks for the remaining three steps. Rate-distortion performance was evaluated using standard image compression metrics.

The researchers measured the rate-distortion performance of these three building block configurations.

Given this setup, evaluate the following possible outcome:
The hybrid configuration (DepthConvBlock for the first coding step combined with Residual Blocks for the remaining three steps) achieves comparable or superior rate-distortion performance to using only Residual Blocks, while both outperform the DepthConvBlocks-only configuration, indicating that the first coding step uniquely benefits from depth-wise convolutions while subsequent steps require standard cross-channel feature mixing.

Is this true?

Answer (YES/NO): NO